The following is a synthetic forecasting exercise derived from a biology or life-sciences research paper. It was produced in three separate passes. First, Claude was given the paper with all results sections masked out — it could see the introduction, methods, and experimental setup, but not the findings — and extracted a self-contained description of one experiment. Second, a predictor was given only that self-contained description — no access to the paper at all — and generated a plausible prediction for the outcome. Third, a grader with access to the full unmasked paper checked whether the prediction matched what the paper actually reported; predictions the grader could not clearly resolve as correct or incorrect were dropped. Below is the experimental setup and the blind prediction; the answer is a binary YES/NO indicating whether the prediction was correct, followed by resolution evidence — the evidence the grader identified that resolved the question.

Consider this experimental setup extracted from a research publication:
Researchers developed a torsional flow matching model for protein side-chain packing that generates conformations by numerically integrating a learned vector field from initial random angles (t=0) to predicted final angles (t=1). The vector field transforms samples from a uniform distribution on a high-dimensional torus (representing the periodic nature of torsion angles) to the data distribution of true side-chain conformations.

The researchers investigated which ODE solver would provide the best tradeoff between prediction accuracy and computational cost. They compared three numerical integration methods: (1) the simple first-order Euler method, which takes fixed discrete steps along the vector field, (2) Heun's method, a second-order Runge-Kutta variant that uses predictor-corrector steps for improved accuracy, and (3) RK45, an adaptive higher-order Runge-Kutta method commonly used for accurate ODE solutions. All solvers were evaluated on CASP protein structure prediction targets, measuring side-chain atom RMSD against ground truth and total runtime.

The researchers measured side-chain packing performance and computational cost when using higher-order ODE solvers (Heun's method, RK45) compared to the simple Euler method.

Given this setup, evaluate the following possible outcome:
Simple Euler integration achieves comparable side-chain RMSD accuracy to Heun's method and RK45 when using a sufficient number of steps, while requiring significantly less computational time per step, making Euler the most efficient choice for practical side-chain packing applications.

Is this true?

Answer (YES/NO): YES